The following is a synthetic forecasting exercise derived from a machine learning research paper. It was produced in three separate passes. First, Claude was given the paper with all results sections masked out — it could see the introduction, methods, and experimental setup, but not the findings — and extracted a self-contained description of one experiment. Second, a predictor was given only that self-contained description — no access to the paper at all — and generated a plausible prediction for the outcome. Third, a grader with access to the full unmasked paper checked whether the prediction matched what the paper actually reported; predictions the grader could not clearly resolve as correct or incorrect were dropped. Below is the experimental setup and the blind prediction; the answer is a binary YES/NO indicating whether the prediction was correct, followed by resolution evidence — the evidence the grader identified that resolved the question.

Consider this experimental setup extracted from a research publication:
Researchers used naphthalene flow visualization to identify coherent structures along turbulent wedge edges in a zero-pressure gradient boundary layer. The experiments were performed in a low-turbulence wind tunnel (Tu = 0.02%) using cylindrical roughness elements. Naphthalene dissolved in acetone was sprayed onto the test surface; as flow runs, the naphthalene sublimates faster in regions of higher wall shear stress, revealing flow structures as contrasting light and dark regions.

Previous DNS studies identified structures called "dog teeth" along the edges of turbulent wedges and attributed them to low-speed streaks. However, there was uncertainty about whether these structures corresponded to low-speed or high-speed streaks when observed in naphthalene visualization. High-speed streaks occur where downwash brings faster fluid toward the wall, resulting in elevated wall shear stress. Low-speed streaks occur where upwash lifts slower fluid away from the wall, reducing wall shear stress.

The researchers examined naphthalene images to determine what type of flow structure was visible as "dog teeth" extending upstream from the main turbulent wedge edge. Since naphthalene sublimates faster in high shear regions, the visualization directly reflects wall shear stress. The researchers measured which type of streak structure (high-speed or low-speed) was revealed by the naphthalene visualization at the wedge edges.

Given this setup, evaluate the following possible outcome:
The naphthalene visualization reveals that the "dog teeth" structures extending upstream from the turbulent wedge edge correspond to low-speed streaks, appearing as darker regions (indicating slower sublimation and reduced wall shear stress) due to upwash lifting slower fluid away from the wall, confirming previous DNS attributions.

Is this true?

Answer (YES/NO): NO